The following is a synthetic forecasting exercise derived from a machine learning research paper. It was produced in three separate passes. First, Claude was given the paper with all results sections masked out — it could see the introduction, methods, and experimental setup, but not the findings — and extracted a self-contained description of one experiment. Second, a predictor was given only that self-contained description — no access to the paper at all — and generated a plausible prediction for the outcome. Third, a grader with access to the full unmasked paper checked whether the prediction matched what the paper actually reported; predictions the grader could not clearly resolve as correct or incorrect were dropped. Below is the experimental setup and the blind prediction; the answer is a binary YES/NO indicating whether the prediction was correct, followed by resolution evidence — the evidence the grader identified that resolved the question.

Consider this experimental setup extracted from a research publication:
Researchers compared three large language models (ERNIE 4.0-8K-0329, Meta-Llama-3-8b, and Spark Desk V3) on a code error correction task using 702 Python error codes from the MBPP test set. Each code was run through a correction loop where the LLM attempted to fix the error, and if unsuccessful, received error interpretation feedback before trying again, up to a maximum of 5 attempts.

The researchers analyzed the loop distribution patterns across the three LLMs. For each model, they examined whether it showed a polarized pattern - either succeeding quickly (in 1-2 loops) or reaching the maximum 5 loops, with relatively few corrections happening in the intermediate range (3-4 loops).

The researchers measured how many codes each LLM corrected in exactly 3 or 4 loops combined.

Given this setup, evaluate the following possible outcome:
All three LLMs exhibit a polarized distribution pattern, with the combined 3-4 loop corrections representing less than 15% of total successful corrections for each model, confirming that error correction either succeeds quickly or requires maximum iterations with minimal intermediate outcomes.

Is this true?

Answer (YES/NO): YES